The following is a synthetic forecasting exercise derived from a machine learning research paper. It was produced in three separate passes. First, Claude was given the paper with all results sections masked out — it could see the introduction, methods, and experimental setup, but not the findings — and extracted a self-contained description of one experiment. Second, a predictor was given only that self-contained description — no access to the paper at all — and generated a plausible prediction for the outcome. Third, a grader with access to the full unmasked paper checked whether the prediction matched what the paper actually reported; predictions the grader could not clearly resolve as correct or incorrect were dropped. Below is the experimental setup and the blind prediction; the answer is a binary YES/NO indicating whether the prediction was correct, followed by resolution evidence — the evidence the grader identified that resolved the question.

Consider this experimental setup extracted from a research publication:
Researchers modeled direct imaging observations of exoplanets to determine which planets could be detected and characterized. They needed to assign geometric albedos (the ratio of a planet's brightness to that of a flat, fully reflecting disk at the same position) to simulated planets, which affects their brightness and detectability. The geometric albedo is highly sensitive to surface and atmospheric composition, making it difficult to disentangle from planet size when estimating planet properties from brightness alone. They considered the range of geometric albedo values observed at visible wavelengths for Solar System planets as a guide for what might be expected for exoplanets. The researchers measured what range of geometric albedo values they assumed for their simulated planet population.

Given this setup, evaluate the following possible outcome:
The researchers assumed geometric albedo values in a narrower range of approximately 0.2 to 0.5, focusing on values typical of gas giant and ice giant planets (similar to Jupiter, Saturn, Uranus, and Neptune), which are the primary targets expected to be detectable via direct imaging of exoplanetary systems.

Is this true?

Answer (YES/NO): NO